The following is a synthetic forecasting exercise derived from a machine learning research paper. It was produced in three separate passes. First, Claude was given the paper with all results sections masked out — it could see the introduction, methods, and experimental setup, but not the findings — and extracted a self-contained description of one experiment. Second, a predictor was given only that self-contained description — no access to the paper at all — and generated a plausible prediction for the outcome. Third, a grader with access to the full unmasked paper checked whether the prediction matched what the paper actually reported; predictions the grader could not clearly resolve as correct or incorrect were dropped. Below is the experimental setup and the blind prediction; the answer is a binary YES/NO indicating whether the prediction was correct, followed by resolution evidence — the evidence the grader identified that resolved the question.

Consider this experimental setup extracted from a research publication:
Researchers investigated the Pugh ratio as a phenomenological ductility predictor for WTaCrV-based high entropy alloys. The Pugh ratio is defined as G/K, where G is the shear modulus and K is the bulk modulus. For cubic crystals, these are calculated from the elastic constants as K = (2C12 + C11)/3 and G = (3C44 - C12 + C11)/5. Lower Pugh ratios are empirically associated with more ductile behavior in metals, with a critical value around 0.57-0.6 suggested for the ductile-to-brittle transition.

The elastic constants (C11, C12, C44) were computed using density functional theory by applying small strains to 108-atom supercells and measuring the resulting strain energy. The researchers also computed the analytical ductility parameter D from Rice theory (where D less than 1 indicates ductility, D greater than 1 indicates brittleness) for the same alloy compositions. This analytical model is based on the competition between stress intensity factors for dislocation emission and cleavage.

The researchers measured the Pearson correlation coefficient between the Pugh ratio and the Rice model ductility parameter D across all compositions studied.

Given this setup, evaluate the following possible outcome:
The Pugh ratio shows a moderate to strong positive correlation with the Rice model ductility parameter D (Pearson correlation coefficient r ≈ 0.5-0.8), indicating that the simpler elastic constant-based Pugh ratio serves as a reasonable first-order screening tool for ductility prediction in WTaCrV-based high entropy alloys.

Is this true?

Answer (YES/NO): NO